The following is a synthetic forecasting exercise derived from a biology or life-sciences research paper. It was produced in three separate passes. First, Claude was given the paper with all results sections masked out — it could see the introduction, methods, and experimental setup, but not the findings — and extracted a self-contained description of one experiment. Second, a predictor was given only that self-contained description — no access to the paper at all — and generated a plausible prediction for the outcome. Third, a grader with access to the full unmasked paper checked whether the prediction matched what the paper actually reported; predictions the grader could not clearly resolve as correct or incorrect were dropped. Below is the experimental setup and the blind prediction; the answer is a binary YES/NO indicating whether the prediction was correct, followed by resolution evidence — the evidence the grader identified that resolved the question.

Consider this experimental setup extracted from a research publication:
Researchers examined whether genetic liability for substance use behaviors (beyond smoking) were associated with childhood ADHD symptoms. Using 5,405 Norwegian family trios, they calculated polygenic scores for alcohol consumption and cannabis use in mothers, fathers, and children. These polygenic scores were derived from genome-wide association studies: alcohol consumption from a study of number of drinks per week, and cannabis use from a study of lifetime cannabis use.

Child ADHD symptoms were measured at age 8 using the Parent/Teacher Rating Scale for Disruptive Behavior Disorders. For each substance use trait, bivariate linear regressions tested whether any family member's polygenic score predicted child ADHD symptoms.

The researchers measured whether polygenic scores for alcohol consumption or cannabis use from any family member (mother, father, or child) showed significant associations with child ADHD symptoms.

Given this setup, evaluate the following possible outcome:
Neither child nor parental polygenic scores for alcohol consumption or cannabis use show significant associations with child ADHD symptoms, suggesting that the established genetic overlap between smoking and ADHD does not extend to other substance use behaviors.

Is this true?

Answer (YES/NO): YES